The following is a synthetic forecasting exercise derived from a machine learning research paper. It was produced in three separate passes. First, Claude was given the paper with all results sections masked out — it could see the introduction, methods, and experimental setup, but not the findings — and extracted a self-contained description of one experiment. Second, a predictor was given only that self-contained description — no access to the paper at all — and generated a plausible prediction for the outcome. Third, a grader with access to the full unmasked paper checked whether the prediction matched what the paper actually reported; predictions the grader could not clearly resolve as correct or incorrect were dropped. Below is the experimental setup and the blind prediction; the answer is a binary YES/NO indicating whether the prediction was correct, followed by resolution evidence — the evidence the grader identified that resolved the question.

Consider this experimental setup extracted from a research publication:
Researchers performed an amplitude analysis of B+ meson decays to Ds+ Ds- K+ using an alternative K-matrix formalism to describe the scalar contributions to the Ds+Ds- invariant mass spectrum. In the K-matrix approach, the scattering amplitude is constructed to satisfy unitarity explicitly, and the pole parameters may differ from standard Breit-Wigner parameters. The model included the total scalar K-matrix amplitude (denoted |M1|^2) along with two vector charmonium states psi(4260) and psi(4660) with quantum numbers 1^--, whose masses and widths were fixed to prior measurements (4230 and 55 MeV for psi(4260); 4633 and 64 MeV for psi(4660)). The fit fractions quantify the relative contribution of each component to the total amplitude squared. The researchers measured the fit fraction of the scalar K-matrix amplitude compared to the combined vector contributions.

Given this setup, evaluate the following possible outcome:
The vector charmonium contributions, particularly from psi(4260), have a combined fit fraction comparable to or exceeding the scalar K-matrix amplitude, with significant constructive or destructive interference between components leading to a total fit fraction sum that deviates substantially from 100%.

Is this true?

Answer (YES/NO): NO